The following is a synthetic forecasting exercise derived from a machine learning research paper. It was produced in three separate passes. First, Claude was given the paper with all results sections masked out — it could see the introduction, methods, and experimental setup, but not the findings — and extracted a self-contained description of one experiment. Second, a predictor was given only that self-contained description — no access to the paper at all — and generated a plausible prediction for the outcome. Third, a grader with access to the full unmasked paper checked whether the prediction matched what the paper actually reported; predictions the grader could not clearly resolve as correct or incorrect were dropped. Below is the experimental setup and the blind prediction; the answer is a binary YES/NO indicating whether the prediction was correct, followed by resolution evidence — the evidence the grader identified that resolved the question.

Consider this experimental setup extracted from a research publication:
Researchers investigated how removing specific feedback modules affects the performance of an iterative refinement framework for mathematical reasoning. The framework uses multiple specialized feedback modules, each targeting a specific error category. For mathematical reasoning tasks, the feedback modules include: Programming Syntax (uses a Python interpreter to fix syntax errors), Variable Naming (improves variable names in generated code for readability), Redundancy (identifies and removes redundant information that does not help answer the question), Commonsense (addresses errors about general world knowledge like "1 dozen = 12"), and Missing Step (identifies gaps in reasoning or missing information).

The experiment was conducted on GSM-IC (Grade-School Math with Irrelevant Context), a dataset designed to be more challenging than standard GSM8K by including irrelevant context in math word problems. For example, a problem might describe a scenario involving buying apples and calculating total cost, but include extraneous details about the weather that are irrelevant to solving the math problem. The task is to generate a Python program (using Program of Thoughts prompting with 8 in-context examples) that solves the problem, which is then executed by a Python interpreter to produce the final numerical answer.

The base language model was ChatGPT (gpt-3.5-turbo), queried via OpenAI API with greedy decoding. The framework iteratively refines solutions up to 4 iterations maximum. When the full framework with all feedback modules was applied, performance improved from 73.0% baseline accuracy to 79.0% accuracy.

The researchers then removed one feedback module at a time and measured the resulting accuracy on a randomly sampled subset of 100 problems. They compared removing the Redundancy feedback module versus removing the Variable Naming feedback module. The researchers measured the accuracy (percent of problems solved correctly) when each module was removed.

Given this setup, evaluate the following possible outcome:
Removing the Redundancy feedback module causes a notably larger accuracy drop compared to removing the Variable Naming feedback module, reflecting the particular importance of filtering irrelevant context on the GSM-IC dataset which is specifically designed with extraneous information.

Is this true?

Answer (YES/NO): YES